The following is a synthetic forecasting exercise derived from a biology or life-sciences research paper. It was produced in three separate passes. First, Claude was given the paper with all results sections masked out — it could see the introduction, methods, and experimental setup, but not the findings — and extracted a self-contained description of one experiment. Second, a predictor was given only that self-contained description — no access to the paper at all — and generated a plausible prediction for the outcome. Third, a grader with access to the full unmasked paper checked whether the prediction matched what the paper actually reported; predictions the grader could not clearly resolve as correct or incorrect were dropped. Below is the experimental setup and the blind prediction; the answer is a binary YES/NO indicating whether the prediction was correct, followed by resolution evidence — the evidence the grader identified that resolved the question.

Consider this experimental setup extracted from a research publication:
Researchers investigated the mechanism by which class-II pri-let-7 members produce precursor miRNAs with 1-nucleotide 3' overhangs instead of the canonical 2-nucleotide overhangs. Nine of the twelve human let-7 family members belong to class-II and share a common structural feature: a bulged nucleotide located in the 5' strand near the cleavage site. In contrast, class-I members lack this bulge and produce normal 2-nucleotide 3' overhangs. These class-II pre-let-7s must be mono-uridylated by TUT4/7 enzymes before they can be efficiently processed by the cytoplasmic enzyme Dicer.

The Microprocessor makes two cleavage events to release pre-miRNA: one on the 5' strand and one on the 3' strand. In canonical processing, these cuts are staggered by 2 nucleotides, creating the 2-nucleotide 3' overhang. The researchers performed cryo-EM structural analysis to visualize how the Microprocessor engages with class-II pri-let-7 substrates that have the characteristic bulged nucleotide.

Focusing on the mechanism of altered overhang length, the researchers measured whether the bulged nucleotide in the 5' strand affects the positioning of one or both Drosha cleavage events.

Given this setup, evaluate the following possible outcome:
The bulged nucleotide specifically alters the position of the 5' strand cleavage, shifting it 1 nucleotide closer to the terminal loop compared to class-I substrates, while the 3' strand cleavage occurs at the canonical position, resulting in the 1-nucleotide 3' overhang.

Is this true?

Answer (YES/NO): NO